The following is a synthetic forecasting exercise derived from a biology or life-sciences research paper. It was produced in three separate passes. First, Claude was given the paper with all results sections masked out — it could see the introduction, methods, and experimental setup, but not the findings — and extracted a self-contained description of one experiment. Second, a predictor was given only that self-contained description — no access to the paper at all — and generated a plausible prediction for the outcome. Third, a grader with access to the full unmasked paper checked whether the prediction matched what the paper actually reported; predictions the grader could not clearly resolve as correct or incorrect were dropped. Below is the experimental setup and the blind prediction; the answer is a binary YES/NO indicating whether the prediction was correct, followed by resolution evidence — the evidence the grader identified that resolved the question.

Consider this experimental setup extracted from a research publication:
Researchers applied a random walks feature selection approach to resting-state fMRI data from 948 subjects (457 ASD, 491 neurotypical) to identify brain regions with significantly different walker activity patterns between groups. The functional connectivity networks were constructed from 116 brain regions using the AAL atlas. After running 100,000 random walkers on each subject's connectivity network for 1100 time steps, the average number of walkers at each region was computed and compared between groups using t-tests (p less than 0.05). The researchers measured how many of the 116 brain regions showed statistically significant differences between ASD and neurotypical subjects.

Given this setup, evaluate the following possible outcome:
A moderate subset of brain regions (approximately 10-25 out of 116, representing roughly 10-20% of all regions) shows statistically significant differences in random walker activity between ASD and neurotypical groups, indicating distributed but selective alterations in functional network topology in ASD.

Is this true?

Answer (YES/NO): NO